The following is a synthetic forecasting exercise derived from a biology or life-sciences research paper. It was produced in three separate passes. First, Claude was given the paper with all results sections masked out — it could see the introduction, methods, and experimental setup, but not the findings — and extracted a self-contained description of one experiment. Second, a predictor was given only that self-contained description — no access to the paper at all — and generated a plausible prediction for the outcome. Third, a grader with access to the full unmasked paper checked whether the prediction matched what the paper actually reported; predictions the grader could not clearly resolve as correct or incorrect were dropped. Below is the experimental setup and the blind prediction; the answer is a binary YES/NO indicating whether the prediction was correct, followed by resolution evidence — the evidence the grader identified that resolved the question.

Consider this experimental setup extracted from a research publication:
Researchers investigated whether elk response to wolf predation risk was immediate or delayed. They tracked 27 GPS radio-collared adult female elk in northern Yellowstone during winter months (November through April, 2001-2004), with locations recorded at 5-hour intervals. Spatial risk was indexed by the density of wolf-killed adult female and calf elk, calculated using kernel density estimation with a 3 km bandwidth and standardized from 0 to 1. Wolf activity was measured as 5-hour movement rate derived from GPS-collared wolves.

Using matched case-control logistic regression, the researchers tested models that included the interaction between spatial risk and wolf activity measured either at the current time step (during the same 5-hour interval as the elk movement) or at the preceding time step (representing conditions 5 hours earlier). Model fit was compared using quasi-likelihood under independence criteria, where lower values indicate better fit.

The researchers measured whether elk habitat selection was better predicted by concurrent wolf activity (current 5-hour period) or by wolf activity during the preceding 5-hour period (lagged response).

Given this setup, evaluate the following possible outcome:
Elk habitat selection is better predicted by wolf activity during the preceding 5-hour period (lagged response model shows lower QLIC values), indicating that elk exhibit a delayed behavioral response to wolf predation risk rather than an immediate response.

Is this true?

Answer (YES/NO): NO